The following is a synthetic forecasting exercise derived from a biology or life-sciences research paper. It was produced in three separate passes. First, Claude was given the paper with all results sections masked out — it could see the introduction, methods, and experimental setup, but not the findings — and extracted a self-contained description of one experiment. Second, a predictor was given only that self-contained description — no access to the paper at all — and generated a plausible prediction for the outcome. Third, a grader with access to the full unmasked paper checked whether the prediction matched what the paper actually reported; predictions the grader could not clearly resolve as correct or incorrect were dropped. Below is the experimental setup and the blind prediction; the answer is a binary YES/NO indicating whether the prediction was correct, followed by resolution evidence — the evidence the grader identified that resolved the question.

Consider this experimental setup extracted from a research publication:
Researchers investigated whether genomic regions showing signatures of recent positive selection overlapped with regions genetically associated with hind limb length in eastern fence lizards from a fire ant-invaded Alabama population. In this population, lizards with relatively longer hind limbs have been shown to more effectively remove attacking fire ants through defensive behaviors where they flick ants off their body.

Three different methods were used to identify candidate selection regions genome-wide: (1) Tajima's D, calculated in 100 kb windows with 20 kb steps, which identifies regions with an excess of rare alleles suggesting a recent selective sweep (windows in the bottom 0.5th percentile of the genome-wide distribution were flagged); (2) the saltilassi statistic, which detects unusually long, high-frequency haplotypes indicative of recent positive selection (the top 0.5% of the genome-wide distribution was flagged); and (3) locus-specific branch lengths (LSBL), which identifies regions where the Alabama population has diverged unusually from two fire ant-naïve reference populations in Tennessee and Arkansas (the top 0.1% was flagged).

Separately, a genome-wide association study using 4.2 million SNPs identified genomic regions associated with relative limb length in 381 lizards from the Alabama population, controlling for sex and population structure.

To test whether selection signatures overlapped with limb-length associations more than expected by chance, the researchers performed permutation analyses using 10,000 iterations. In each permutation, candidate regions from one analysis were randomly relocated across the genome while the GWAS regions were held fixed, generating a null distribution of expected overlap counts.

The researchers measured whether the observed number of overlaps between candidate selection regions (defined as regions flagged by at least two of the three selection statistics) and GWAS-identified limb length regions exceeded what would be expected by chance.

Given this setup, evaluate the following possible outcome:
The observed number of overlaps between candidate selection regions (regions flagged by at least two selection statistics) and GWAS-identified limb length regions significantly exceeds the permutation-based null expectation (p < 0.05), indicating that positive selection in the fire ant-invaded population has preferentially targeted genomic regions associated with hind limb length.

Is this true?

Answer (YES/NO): NO